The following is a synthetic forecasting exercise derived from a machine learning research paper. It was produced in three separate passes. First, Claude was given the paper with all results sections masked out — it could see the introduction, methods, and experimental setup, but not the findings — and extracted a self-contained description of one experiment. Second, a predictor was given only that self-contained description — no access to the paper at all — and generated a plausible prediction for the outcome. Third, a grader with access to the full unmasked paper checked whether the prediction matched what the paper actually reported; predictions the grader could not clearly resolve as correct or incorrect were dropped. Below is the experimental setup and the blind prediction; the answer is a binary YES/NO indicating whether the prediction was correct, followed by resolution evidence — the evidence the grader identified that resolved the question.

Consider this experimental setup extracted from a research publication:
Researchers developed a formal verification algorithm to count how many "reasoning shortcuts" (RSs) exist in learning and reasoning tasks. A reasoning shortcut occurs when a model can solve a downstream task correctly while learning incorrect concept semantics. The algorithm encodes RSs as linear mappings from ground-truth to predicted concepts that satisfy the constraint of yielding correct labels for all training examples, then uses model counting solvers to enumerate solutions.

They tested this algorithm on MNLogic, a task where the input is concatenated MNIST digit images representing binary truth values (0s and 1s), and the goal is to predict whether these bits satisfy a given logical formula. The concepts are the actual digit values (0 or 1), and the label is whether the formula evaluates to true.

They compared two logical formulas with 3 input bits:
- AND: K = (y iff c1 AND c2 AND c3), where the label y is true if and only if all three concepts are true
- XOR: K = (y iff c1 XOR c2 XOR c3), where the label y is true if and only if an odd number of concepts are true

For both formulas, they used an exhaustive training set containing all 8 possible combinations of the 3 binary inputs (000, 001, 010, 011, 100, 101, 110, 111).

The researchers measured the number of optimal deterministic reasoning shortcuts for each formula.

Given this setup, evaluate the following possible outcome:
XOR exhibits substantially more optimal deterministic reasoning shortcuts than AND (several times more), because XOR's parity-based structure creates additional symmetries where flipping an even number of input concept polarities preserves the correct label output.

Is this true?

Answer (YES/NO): YES